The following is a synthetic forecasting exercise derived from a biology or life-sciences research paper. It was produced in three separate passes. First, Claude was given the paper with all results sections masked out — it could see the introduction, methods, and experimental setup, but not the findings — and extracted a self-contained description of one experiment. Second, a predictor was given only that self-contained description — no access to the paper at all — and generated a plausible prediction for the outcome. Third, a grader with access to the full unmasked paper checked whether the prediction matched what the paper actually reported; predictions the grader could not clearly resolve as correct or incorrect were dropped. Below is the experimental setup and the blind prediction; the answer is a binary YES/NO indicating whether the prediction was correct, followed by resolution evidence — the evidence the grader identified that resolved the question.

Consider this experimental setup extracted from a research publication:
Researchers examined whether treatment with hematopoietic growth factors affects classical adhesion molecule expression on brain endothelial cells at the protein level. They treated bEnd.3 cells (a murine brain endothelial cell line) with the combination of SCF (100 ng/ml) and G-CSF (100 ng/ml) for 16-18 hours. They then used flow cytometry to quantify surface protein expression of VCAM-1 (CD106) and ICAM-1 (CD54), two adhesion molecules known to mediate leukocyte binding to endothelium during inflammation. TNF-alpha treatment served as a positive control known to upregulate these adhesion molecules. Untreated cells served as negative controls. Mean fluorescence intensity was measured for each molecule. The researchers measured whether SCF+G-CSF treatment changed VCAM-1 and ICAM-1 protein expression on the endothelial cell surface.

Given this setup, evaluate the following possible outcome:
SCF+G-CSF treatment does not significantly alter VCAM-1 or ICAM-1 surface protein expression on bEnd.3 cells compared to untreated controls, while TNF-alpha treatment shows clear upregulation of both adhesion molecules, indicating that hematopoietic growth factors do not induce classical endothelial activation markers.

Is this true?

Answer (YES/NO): YES